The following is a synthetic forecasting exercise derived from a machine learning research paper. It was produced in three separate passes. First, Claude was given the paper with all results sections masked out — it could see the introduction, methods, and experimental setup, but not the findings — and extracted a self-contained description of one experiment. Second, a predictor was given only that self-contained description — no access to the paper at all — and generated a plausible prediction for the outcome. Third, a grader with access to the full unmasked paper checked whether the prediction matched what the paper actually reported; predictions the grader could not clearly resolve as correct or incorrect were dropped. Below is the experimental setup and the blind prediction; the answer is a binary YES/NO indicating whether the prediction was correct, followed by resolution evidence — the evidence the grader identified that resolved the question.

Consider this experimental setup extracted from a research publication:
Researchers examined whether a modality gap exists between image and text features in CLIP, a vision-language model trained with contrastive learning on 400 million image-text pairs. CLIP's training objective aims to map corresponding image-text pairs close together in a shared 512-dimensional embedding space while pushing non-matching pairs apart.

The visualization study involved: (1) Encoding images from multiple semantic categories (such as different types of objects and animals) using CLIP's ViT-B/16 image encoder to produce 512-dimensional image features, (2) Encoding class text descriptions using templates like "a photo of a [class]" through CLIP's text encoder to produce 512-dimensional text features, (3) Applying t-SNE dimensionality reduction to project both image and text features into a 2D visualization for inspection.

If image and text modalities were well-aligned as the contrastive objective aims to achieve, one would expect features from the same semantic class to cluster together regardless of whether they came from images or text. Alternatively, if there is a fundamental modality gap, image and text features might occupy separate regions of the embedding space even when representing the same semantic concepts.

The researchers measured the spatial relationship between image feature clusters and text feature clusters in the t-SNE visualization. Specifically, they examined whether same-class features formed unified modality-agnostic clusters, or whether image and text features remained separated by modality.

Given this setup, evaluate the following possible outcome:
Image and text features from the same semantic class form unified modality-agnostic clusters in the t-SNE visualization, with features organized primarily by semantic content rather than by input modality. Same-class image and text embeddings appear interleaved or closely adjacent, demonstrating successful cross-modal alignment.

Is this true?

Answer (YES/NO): NO